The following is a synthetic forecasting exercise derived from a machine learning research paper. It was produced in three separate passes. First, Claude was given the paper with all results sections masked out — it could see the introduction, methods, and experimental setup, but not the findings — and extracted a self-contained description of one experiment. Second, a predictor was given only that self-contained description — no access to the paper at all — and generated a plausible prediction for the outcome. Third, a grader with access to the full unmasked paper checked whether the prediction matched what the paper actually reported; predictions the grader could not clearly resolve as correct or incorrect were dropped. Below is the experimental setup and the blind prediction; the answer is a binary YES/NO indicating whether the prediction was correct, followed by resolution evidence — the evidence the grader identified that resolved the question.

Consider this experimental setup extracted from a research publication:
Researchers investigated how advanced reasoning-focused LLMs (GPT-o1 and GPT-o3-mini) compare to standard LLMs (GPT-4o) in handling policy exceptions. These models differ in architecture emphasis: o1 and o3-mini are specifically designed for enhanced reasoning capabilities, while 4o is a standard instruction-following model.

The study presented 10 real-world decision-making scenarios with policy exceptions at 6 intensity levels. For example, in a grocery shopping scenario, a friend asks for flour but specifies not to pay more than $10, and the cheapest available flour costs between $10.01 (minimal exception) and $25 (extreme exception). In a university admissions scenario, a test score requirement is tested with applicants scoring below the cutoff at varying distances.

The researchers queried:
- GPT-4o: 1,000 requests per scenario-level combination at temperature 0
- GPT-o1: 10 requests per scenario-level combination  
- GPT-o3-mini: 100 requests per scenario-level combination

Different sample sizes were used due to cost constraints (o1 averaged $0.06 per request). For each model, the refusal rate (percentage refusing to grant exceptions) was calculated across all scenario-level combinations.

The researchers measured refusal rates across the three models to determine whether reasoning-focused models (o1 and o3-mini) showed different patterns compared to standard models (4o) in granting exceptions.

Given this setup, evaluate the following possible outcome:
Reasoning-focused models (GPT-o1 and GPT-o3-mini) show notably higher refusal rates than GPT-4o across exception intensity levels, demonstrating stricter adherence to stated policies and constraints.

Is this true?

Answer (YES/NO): NO